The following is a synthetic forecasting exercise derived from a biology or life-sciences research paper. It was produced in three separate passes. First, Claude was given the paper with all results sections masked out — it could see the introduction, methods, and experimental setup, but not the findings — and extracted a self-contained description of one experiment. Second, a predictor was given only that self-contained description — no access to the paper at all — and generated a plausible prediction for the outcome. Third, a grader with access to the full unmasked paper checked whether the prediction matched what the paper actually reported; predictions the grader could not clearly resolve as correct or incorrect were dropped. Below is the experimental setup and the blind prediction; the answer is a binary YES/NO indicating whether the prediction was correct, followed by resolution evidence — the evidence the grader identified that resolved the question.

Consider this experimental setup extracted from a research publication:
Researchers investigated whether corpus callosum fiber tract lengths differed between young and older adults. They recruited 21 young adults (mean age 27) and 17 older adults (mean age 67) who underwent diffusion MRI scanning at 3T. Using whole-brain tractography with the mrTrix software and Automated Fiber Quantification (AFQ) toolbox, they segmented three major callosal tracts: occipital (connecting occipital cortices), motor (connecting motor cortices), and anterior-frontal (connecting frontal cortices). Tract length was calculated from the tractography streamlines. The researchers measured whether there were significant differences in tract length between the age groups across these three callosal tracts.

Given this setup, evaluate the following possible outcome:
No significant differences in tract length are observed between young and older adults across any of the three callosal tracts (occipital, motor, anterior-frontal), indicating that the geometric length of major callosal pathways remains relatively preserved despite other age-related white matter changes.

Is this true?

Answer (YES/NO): YES